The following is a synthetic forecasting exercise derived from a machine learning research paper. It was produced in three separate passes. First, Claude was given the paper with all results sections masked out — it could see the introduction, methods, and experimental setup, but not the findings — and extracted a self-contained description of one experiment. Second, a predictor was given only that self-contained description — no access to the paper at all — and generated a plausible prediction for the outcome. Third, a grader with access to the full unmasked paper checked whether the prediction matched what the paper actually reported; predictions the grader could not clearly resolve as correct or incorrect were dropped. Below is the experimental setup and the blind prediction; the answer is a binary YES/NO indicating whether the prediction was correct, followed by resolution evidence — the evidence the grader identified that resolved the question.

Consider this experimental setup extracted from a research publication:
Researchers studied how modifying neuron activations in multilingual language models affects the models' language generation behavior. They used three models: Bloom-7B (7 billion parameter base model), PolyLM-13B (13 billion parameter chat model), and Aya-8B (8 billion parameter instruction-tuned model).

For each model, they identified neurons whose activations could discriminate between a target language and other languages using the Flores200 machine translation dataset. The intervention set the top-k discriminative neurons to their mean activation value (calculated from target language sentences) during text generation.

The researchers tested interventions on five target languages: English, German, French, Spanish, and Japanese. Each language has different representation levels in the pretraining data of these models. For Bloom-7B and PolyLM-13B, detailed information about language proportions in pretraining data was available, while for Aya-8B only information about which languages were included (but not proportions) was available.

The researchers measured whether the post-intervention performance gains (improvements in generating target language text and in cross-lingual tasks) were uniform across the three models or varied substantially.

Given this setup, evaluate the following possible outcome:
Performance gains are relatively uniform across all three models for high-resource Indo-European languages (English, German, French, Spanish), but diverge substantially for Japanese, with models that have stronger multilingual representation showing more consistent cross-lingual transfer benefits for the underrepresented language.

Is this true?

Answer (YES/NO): NO